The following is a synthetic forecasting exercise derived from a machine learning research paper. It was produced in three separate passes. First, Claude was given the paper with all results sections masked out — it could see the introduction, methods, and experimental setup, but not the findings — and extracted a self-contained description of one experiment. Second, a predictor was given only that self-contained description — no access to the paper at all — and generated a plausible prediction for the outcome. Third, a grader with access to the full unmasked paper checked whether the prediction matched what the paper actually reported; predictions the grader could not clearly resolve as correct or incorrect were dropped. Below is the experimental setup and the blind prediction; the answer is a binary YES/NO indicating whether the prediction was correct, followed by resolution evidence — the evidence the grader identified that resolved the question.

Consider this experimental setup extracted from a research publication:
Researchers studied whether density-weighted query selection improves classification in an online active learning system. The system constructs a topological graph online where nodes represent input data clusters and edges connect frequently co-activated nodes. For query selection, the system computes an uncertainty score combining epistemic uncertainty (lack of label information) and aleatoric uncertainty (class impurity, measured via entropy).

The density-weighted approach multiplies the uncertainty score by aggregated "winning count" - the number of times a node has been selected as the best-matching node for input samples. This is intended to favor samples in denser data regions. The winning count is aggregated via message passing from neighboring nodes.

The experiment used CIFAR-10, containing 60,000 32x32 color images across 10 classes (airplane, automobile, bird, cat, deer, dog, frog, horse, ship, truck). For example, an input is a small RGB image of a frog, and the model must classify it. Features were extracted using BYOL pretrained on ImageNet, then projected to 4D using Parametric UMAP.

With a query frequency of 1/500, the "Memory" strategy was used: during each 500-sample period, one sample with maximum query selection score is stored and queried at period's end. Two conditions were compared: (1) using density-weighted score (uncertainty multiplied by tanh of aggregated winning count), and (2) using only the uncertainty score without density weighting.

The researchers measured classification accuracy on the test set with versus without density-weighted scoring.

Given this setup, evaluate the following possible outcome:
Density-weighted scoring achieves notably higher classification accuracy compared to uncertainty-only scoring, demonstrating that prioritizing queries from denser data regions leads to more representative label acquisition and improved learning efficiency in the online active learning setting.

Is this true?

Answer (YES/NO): YES